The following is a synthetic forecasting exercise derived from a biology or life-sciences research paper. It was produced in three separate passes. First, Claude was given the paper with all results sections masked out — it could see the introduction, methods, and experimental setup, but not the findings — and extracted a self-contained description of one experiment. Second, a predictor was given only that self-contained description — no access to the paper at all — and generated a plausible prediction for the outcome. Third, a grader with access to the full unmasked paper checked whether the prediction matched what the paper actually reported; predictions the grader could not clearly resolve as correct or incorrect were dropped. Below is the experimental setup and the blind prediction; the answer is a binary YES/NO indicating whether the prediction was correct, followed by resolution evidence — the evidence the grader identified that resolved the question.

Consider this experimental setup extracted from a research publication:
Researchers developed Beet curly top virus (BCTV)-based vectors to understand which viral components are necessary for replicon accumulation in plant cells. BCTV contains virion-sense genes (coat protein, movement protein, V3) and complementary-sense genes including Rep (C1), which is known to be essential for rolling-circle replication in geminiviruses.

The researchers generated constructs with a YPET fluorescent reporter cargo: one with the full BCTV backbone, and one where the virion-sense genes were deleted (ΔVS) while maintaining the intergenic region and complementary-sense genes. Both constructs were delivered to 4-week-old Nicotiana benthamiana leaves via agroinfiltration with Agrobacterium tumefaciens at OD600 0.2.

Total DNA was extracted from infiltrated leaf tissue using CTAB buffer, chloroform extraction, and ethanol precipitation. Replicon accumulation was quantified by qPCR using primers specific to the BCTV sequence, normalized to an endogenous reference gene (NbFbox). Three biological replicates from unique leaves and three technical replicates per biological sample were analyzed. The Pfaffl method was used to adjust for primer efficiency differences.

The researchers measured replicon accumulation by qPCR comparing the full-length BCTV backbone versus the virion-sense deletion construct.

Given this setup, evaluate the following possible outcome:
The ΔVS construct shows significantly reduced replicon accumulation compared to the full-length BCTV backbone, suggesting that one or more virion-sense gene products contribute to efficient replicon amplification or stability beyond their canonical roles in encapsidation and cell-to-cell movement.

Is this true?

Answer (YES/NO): NO